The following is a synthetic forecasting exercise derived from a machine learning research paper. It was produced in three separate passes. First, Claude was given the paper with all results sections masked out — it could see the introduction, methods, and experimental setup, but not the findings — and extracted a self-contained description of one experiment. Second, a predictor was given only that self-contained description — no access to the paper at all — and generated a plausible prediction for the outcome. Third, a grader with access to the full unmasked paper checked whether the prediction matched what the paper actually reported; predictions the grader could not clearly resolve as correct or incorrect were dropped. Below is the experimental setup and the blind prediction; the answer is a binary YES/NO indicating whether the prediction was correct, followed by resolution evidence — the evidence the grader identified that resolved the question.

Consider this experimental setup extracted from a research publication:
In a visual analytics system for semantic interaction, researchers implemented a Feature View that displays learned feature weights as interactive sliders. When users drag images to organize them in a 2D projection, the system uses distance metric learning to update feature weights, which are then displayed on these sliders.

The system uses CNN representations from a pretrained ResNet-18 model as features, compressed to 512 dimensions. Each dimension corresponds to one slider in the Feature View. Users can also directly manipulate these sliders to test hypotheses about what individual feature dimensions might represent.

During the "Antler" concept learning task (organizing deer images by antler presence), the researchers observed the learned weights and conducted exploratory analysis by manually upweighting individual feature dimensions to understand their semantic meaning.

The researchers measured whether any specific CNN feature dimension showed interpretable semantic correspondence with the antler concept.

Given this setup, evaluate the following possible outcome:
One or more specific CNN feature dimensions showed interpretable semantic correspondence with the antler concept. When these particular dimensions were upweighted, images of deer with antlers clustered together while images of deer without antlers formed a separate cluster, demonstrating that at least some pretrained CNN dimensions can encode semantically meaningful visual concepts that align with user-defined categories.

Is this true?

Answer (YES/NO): YES